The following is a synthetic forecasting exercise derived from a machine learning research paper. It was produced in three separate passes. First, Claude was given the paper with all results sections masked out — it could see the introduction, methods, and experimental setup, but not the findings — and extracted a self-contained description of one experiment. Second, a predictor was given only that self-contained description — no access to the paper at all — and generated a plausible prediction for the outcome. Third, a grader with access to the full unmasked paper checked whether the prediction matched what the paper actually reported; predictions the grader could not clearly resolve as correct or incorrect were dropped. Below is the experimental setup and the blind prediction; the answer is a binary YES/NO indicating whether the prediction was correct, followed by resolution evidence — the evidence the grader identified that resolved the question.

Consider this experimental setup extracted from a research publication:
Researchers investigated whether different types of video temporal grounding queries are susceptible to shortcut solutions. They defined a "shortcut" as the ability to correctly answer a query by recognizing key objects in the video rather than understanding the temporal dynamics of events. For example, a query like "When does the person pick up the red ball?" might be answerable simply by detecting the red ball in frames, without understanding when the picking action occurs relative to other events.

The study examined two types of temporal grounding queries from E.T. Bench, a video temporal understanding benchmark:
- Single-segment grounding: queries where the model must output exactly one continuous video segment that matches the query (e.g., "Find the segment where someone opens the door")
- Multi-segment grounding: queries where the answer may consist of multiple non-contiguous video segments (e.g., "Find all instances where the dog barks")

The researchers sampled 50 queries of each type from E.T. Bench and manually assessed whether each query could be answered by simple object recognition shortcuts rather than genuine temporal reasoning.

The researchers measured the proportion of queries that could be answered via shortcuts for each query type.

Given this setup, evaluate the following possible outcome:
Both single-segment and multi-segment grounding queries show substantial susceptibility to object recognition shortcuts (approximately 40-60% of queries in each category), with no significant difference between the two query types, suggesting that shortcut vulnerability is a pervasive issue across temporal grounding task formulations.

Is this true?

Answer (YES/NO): NO